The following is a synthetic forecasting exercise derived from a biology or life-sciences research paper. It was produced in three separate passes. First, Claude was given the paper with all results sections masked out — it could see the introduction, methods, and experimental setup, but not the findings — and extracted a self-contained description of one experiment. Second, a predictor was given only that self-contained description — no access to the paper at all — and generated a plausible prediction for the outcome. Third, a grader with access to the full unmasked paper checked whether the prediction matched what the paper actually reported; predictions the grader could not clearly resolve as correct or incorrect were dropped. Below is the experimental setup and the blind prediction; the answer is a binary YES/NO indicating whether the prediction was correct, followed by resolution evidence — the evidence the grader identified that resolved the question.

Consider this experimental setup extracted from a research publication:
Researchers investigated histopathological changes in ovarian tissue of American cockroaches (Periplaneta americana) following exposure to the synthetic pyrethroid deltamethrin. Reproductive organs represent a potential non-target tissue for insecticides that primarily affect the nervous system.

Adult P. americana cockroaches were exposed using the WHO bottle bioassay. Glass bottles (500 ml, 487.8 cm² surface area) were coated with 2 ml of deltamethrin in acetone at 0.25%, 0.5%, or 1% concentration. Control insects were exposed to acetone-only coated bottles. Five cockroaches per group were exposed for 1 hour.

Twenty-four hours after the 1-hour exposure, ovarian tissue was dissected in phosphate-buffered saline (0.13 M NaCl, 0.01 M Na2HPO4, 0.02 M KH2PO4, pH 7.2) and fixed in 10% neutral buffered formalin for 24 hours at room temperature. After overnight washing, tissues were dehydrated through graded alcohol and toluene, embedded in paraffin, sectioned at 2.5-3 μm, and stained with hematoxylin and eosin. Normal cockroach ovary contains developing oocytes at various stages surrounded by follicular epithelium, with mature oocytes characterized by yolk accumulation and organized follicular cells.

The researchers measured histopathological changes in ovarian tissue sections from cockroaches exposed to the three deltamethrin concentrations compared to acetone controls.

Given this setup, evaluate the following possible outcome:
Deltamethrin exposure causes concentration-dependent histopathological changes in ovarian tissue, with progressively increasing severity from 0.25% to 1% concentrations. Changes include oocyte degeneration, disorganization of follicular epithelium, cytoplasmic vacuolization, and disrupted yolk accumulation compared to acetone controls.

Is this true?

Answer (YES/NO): NO